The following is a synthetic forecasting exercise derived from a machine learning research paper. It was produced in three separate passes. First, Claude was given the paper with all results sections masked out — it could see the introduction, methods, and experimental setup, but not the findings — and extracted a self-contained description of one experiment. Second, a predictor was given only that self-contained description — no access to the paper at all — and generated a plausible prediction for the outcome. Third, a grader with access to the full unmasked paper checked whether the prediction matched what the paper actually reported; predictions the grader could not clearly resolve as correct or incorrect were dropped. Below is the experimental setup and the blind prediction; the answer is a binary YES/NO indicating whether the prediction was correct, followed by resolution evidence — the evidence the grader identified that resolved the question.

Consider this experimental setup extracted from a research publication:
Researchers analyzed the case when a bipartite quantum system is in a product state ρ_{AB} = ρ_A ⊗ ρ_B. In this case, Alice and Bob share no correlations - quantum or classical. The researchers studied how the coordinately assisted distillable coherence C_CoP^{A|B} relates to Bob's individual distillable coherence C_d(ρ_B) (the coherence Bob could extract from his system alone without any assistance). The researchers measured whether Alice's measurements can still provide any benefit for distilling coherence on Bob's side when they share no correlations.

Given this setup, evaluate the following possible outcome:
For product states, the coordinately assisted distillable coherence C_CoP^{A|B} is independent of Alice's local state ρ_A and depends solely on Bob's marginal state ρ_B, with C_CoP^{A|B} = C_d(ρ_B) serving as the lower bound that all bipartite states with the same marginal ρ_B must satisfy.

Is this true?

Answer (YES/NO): NO